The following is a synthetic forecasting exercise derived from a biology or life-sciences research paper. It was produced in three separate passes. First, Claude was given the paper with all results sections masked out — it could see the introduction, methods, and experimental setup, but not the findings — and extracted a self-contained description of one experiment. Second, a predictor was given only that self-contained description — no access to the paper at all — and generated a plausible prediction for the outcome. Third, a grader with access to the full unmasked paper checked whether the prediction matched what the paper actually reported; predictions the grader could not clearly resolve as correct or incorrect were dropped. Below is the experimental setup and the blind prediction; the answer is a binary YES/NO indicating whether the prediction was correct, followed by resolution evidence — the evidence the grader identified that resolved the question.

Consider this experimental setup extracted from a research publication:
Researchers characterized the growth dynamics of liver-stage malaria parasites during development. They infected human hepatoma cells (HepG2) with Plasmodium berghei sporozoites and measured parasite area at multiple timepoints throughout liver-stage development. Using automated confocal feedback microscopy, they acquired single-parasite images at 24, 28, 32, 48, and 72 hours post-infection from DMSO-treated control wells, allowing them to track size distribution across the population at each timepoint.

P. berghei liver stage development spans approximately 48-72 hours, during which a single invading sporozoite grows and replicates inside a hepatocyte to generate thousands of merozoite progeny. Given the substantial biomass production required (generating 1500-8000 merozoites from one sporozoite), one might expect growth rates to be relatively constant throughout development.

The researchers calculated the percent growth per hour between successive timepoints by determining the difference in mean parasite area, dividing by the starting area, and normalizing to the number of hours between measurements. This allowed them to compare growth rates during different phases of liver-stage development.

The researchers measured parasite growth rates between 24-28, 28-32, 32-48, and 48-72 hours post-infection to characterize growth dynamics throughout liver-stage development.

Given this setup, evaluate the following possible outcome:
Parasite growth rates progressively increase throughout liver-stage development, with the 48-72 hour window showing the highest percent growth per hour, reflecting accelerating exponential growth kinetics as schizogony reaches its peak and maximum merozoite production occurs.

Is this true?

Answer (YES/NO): NO